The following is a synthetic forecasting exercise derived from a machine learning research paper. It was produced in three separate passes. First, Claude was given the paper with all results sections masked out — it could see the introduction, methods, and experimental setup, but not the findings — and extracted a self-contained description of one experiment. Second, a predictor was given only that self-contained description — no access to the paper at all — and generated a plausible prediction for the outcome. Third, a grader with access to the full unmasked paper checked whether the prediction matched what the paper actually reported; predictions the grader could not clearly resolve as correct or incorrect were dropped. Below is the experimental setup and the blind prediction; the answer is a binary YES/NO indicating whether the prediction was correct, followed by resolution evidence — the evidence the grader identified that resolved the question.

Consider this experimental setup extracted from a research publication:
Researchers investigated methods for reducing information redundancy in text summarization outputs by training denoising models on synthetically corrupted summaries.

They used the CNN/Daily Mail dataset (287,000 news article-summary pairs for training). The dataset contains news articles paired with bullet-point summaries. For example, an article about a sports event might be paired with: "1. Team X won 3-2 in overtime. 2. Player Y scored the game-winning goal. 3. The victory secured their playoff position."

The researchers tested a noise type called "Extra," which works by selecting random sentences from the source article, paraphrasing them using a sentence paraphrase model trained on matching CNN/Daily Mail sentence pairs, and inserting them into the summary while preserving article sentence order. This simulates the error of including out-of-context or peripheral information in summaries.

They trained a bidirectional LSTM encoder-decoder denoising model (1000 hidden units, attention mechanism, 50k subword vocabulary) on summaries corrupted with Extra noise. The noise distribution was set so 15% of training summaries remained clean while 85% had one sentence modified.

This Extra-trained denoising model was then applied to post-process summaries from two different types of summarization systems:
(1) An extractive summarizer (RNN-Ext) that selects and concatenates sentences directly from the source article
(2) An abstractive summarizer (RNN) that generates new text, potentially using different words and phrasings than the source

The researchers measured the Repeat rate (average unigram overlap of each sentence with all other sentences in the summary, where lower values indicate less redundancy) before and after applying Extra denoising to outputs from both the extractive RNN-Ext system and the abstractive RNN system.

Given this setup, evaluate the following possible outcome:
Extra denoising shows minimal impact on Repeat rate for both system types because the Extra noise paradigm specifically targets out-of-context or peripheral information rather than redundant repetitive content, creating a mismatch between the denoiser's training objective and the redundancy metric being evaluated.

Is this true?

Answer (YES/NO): NO